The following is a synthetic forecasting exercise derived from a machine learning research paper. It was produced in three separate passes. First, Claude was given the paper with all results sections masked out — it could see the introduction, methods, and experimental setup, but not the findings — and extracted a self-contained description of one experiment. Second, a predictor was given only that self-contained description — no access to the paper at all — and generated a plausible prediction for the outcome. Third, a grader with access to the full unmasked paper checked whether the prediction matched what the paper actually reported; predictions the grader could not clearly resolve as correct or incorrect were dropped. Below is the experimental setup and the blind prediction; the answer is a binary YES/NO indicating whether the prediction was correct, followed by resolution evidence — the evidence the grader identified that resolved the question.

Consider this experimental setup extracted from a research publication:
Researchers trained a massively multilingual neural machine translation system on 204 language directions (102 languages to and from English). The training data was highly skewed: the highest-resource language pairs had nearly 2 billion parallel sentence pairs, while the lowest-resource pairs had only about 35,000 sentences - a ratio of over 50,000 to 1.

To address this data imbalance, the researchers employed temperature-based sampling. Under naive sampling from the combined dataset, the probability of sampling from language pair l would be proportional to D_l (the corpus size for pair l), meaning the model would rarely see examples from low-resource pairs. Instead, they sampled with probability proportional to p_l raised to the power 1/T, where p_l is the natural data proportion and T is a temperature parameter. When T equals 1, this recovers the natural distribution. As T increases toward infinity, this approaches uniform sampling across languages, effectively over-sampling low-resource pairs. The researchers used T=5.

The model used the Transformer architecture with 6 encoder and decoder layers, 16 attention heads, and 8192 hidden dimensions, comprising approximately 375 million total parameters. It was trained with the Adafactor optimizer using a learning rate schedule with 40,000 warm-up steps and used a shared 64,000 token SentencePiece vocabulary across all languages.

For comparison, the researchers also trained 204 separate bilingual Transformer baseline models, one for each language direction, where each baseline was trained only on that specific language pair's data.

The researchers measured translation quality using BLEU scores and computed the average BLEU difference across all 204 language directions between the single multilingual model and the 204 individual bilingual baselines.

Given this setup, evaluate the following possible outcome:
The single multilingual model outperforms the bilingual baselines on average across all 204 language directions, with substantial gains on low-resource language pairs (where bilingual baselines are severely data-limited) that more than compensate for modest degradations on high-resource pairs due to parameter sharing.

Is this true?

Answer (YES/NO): NO